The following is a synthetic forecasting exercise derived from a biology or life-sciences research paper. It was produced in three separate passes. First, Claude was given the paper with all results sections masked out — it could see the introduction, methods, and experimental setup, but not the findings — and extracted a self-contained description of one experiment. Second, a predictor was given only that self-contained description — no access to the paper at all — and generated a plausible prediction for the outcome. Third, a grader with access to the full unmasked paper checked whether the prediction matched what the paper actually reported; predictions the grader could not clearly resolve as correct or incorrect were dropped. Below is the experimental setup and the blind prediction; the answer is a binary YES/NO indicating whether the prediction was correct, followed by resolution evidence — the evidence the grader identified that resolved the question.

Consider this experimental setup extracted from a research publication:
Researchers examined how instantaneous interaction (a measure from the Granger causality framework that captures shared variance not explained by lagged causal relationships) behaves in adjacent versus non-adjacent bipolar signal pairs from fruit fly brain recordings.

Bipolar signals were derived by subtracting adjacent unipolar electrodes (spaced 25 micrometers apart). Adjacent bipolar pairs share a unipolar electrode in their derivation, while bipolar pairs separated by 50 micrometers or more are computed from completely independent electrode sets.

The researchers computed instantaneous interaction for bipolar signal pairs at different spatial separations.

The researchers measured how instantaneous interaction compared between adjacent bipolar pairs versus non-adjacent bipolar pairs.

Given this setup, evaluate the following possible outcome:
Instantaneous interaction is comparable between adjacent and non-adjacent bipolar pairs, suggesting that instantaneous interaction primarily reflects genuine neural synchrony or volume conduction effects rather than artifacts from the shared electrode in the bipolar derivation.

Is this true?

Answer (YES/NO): NO